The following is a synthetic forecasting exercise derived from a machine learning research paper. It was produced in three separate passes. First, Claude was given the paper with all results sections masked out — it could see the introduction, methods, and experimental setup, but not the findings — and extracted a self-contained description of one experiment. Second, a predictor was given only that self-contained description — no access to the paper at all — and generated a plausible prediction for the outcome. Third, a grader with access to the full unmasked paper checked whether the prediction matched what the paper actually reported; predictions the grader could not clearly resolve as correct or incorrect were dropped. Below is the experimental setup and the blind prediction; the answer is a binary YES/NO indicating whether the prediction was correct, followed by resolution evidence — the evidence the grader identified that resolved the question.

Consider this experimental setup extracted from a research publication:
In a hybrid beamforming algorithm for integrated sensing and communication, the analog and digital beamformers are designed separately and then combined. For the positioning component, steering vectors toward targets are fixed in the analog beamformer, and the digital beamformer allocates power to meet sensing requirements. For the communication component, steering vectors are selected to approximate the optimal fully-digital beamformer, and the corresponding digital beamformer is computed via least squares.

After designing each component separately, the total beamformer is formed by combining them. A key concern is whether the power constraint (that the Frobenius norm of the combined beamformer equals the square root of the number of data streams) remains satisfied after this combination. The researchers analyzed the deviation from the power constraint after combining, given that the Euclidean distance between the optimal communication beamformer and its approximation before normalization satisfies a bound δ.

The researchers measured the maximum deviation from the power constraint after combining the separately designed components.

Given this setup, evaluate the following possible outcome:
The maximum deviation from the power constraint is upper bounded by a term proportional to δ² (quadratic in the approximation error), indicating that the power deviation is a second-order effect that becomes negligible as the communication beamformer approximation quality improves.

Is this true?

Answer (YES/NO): NO